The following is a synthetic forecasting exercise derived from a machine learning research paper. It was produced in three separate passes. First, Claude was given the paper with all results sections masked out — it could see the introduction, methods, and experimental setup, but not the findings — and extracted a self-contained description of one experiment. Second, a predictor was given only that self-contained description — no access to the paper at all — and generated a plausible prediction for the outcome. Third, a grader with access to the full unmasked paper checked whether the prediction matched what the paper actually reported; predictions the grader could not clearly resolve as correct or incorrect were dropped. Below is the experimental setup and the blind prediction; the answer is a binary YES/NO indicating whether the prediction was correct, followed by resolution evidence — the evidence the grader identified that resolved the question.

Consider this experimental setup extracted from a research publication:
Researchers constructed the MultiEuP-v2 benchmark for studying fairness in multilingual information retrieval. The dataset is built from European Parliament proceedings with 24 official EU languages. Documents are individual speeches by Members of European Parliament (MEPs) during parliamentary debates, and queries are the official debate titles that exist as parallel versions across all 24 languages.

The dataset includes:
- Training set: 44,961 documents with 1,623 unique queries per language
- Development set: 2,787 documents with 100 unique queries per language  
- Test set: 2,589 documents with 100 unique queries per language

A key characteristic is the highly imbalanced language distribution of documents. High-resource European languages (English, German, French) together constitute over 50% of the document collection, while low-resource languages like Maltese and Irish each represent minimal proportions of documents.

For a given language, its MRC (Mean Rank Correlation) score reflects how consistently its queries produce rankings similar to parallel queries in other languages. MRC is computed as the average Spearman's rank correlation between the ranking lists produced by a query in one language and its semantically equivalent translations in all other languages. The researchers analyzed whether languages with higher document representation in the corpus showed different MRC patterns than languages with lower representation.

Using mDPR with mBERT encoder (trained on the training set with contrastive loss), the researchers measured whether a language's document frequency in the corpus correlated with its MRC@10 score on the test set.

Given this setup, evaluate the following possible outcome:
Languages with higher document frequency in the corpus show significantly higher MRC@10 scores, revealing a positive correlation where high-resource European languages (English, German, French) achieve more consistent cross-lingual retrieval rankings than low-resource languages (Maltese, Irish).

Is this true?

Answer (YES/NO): NO